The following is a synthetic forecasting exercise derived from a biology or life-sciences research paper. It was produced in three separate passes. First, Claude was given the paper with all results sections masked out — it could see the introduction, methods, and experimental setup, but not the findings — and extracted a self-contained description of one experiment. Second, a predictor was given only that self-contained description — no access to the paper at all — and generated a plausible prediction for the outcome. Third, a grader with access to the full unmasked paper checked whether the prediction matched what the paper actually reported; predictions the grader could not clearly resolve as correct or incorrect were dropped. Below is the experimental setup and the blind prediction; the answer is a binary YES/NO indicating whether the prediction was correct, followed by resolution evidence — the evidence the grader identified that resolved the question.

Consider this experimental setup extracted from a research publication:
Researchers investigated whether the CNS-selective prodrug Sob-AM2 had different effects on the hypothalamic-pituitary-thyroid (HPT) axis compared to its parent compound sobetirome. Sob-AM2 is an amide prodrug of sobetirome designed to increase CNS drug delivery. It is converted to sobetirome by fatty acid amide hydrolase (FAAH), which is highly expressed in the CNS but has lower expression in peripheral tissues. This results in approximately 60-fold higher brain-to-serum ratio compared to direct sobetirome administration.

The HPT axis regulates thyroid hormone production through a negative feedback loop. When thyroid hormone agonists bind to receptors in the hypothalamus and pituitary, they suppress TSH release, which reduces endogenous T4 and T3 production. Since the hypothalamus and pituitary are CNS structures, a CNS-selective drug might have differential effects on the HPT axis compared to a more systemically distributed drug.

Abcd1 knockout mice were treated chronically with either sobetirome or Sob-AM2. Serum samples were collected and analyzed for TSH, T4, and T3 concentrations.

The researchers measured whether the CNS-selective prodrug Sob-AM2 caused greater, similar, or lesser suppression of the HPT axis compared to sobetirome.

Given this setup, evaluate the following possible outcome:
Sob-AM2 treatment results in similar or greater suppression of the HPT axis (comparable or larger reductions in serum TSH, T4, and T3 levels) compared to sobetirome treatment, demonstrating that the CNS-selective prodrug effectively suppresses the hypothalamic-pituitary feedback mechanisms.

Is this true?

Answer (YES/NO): YES